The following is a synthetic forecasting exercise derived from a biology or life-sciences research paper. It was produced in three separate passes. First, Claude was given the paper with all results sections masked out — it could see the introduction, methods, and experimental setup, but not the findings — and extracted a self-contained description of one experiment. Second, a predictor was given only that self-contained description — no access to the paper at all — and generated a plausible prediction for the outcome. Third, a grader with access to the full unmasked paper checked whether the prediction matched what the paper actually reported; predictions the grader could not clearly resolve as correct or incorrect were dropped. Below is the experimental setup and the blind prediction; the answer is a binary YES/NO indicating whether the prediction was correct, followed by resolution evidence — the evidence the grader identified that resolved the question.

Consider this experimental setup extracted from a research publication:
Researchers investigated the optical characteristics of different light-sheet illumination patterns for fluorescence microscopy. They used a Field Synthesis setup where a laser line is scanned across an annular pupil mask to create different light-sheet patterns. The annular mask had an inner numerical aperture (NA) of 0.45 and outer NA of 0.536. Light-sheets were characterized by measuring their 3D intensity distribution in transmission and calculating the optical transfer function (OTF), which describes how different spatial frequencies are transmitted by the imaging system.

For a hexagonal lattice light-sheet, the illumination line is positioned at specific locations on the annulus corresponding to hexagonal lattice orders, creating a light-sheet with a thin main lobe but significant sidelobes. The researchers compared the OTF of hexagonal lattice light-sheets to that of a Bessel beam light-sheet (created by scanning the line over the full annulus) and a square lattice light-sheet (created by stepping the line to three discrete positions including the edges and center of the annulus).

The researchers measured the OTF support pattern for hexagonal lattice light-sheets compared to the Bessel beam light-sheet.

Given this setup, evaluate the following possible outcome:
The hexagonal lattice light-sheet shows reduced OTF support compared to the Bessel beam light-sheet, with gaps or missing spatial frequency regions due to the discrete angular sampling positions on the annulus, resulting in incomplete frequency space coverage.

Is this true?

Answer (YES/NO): YES